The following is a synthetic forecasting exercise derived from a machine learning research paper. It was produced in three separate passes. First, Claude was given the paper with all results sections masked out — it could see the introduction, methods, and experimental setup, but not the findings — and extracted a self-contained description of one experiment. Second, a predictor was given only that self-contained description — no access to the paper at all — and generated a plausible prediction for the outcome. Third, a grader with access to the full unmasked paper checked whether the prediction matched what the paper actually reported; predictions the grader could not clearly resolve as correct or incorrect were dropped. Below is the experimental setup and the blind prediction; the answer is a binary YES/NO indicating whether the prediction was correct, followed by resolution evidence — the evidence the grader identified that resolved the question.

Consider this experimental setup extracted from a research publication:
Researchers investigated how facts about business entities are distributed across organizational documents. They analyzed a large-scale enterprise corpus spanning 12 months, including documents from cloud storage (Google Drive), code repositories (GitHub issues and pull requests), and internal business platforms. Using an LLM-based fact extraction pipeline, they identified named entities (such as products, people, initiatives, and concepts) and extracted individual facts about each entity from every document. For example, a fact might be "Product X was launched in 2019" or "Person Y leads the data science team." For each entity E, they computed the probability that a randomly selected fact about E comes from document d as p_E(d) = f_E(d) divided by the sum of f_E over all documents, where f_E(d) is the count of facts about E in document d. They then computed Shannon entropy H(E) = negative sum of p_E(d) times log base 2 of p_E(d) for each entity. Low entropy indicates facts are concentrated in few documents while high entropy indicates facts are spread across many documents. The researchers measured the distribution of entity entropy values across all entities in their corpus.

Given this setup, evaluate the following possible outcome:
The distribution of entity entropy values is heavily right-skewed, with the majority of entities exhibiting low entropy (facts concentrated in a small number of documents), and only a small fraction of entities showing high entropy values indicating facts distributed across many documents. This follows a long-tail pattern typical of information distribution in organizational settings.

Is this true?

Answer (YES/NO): YES